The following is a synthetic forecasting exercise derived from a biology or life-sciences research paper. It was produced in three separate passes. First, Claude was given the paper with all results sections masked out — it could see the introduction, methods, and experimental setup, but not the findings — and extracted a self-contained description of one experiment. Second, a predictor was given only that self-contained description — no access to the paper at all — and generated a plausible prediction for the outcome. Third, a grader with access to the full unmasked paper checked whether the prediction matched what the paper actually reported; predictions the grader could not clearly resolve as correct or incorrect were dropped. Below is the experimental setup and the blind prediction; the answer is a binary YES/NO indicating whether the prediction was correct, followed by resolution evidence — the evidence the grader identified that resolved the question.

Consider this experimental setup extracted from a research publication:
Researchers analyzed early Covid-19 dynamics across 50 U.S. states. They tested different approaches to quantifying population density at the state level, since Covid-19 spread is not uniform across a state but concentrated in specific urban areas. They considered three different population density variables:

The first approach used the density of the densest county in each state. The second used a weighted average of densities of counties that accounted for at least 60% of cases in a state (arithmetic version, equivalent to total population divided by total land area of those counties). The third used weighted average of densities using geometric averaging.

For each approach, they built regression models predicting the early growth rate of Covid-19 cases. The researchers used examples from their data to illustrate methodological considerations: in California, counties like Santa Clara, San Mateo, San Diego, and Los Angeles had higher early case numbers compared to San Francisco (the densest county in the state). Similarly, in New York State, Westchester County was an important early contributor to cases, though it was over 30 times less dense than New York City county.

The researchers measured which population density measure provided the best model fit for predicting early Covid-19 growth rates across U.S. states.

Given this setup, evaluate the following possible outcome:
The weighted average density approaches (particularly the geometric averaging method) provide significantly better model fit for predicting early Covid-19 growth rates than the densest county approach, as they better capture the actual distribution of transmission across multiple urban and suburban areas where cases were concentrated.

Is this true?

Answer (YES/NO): NO